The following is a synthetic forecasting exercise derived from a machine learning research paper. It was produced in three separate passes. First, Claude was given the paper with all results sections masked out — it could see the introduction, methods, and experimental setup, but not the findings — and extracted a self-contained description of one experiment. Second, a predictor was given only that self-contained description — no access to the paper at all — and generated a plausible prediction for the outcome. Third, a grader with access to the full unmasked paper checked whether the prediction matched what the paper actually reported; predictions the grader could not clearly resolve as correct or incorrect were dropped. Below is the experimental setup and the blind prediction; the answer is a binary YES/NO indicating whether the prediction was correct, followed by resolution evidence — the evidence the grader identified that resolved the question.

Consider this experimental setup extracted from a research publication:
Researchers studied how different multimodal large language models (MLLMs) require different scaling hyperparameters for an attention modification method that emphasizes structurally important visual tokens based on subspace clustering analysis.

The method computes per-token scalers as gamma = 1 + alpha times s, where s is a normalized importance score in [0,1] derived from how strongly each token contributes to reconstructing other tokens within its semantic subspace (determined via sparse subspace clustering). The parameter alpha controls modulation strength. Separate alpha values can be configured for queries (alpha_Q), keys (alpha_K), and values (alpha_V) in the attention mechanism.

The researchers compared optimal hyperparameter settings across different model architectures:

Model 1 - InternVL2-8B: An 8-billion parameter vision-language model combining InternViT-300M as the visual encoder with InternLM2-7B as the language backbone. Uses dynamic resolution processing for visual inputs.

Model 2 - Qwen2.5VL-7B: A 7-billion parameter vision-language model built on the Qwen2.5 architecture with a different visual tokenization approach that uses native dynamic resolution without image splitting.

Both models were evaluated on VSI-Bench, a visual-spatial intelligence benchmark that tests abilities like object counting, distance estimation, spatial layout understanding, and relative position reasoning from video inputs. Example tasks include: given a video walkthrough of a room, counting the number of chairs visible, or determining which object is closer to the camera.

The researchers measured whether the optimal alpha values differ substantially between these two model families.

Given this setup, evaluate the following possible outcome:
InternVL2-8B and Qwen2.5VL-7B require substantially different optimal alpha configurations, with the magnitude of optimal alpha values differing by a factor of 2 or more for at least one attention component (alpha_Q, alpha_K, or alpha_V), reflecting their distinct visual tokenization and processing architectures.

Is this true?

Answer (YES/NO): YES